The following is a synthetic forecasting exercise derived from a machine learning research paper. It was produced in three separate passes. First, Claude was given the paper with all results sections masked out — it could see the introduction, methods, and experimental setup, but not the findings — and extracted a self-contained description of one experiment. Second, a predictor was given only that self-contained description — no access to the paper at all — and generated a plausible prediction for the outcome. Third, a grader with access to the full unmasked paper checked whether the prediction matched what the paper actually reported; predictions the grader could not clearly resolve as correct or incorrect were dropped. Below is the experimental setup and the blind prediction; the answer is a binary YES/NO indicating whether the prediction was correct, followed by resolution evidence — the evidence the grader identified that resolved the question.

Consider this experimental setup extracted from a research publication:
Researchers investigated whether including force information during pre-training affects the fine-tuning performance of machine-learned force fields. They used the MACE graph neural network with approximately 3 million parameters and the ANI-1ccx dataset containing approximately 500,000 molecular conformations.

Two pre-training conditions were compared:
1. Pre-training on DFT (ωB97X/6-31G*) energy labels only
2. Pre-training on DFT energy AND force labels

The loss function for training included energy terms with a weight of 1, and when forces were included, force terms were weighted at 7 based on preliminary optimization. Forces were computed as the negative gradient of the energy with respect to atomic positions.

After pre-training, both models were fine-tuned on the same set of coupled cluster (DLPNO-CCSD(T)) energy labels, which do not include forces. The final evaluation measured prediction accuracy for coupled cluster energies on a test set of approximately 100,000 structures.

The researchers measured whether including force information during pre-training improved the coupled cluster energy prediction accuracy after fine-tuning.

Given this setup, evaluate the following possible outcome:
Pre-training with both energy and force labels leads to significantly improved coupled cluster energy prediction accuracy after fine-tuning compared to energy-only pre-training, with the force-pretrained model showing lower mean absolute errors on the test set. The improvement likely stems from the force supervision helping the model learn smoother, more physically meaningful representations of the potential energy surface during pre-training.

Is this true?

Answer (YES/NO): YES